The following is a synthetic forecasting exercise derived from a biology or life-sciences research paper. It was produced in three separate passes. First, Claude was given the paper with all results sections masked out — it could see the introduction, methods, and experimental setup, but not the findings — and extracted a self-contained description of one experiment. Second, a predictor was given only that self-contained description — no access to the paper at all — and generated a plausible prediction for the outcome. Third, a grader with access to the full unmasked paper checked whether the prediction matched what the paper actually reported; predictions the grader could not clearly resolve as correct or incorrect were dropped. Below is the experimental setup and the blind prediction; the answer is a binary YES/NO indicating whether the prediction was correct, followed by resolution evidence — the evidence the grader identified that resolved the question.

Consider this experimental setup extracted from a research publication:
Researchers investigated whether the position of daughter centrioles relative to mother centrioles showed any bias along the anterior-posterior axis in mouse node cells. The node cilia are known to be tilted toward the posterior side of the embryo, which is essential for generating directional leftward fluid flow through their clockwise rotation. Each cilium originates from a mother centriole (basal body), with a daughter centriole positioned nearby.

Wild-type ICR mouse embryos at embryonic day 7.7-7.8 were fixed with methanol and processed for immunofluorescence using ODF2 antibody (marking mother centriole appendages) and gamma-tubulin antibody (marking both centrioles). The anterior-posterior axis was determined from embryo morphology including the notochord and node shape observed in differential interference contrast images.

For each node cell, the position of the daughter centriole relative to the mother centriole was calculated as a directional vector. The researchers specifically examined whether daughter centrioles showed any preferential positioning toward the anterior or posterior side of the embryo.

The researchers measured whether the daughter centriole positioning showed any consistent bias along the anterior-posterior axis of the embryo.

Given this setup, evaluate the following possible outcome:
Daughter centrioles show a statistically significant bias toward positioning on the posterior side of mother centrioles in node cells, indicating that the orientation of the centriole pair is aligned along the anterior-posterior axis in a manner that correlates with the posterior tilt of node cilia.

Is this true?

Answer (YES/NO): NO